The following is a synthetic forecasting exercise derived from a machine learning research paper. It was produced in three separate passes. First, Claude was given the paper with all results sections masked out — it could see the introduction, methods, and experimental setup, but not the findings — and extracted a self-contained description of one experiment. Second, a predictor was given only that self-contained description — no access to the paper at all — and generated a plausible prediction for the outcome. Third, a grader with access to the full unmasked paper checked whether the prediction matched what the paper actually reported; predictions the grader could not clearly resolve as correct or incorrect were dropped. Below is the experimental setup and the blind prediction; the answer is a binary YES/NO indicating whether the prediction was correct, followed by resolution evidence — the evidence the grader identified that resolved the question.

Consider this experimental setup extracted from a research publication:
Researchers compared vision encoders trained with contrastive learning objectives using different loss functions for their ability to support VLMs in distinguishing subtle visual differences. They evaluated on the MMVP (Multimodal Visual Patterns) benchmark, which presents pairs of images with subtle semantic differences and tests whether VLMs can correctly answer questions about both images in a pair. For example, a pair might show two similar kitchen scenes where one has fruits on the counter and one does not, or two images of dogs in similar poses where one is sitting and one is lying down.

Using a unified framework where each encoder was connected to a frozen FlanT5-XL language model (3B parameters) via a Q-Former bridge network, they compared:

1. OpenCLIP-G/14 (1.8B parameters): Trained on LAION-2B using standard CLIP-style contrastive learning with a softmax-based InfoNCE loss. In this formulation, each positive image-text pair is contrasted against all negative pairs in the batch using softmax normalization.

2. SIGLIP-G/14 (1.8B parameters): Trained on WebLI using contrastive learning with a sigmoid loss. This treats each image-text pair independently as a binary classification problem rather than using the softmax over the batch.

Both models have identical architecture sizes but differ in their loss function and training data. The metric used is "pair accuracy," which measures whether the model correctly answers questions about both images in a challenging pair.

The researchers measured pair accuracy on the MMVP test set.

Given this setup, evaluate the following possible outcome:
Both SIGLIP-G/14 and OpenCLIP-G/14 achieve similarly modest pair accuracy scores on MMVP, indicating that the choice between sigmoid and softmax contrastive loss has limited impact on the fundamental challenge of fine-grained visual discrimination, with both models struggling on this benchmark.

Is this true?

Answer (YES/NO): YES